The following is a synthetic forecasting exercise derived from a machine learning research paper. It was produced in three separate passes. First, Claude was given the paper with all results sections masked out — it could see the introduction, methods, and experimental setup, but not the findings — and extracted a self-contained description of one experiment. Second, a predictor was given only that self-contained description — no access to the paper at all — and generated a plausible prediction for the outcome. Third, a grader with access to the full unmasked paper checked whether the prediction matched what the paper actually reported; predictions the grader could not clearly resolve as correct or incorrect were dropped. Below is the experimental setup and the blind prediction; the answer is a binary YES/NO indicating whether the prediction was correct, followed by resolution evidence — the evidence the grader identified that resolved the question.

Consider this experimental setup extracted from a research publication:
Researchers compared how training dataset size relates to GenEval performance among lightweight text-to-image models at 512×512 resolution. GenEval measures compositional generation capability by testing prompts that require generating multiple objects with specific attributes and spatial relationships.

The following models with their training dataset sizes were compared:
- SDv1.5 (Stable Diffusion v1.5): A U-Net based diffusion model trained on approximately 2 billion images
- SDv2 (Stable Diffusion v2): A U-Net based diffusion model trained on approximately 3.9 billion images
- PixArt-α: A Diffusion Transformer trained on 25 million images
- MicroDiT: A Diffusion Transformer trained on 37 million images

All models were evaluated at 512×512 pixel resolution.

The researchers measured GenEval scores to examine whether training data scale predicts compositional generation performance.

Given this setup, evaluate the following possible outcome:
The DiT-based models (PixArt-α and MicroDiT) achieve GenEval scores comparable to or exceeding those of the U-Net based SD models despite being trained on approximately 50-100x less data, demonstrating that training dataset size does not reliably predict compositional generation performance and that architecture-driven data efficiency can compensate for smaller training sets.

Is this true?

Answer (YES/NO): YES